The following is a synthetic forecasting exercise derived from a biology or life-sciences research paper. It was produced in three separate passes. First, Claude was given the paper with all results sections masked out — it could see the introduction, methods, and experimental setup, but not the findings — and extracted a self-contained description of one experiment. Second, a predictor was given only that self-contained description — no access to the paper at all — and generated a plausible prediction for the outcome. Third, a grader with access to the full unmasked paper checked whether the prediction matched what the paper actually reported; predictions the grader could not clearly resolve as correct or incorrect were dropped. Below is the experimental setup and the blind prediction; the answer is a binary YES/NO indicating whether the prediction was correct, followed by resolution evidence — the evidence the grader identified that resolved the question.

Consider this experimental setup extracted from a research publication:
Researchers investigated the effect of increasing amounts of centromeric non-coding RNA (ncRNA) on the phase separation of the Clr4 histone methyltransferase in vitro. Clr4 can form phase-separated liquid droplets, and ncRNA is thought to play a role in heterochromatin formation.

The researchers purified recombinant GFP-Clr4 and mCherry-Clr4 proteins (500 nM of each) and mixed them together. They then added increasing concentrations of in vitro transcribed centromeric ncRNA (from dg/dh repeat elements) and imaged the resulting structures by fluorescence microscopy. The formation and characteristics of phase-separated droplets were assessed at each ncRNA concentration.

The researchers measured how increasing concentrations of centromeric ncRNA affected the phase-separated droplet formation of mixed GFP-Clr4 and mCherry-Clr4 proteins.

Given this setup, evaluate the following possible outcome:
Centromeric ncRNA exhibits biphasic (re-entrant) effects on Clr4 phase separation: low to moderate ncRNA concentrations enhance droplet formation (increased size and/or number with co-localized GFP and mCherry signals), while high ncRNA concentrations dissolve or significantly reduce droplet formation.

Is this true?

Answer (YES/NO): NO